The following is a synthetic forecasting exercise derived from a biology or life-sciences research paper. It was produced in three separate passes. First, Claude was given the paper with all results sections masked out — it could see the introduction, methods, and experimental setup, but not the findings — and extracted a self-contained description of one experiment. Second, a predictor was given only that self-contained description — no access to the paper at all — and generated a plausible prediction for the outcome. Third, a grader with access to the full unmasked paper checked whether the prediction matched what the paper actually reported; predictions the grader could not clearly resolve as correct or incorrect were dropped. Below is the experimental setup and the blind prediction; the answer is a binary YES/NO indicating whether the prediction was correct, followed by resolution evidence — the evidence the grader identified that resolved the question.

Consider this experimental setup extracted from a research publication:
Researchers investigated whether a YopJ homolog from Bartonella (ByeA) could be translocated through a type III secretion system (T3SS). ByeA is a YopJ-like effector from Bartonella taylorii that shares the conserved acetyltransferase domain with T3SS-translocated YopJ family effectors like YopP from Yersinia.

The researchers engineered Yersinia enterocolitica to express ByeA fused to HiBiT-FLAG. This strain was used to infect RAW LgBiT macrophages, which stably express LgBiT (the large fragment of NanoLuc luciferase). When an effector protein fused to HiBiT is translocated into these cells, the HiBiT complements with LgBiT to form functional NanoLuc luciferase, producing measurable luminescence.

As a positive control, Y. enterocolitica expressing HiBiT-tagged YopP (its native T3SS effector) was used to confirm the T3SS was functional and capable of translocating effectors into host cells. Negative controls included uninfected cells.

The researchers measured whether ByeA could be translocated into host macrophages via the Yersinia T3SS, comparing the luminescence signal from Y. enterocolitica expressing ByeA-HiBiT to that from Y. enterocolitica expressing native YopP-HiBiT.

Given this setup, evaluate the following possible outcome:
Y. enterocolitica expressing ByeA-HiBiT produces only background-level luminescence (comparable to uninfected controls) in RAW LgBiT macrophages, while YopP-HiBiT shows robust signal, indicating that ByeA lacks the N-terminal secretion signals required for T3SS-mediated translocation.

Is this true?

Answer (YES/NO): YES